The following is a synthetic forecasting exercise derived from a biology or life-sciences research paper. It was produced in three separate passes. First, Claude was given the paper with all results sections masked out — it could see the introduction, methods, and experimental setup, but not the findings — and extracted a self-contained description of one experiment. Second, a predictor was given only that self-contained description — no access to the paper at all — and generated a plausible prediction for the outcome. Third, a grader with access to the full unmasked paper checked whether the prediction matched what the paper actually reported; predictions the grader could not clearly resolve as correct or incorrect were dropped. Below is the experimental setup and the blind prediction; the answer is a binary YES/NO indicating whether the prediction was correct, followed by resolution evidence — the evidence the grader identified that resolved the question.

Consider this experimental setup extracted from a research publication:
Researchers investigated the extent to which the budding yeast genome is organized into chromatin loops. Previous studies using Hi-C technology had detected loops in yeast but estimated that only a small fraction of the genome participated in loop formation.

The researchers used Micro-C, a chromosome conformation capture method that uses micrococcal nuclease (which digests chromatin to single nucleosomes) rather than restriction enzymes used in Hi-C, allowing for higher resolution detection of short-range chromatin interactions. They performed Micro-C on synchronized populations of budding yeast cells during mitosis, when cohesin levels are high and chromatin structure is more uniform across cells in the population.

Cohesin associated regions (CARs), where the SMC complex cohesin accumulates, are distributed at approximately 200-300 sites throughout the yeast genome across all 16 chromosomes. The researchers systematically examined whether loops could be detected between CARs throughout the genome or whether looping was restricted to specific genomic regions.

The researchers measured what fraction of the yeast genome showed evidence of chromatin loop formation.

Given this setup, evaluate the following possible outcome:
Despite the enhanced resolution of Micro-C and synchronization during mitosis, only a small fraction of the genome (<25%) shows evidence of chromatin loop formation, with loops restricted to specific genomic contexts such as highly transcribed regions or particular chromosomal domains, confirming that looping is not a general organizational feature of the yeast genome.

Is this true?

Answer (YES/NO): NO